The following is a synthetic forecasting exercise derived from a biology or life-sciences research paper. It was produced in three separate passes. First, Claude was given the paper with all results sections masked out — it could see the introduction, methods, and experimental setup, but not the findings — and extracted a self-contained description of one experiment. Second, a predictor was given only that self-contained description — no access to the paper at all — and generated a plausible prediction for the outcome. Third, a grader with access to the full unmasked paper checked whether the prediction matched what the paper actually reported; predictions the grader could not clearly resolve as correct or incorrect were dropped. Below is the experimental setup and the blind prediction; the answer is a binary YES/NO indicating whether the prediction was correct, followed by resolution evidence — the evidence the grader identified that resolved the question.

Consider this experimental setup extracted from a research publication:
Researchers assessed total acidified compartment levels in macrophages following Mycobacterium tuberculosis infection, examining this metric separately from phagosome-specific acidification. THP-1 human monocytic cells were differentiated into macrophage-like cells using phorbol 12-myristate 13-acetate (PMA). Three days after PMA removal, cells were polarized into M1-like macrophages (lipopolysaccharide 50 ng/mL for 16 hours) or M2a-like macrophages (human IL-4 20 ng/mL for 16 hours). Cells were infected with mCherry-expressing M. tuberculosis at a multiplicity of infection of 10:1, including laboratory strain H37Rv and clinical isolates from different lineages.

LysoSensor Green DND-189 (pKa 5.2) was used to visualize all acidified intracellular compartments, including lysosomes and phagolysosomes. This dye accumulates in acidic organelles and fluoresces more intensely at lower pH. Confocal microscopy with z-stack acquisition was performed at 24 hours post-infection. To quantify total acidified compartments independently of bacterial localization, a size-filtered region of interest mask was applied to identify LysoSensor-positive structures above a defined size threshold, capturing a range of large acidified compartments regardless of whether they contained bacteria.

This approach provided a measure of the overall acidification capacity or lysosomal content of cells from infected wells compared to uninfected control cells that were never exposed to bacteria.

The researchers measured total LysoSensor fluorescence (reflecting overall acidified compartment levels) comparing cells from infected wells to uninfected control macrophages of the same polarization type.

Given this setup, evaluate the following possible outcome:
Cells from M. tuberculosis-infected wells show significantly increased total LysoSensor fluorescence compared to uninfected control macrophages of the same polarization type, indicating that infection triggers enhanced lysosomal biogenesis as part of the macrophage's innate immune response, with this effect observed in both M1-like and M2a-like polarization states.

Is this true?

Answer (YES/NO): NO